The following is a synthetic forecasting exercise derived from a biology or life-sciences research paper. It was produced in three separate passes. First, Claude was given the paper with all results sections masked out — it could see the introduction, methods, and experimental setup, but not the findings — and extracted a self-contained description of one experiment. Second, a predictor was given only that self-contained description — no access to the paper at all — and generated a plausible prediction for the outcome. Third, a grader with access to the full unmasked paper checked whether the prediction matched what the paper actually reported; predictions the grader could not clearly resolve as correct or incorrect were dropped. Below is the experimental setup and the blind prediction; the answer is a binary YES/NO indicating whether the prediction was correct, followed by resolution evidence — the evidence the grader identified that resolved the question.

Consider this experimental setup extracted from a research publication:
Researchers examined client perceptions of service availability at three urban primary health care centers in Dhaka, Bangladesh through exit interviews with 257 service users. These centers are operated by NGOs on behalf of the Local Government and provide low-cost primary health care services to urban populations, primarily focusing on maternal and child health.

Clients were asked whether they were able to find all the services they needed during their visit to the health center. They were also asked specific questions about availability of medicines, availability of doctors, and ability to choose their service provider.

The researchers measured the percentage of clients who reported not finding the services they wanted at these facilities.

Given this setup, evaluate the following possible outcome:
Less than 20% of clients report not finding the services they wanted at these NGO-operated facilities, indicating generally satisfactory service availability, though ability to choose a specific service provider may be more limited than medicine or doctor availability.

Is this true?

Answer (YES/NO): NO